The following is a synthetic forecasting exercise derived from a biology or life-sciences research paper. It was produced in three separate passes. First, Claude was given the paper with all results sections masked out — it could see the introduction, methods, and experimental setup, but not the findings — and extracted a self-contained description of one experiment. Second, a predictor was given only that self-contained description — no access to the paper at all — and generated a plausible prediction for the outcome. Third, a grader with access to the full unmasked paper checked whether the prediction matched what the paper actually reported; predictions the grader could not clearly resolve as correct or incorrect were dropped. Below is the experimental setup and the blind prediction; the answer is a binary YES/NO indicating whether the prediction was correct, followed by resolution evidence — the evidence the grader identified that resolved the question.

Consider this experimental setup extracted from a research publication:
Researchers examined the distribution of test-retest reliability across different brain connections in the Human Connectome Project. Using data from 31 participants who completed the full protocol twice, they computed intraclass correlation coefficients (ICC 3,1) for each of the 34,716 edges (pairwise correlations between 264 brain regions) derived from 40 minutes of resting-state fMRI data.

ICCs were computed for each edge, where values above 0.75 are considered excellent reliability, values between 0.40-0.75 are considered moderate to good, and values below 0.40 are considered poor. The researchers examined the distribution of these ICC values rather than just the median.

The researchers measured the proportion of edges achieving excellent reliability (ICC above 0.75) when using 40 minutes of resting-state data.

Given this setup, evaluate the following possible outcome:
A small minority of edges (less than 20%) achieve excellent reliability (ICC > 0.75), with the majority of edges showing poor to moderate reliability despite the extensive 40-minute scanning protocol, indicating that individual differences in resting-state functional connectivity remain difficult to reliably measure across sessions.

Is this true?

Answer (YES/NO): NO